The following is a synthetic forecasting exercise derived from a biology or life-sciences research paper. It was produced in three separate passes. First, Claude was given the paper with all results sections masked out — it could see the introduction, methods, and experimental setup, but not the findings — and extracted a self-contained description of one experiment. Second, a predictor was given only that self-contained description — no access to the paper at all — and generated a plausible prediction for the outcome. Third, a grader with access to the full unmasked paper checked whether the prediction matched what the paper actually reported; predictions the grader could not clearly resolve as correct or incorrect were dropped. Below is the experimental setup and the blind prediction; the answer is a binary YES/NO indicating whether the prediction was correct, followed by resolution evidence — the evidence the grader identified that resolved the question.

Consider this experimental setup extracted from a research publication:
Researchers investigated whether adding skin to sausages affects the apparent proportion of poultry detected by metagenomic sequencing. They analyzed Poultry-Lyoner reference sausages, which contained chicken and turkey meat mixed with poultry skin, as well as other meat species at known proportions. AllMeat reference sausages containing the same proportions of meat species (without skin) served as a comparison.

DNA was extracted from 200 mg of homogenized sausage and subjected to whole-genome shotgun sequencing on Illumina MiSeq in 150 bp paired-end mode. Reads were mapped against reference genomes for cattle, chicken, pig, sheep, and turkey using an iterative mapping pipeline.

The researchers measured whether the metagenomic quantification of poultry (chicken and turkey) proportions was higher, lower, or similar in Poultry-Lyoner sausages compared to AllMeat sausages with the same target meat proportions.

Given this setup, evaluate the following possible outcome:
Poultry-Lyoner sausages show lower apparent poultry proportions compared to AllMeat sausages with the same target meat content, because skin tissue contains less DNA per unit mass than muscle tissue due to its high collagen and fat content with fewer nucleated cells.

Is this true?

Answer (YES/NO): NO